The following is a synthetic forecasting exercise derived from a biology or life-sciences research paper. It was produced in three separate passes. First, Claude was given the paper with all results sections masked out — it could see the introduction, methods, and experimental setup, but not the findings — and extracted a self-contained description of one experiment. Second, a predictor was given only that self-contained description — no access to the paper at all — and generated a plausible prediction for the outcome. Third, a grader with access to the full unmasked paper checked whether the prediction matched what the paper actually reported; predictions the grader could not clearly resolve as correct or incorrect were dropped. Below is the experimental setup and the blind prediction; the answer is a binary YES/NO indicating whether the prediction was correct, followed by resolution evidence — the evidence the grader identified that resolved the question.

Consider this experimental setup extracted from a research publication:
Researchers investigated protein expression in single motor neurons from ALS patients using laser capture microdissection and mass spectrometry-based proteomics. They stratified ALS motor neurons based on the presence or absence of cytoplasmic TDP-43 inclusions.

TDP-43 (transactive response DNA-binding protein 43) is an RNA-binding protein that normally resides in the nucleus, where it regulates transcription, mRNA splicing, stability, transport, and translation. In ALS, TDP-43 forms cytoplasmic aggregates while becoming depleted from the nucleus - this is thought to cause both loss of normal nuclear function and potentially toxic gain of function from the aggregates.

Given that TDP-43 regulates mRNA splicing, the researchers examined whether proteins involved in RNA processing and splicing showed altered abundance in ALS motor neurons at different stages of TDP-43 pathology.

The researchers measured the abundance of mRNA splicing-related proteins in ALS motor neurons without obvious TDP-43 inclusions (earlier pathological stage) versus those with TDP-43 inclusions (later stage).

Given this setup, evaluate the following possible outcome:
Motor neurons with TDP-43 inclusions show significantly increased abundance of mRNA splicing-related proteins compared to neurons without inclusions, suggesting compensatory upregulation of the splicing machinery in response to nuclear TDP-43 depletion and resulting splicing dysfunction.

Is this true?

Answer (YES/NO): NO